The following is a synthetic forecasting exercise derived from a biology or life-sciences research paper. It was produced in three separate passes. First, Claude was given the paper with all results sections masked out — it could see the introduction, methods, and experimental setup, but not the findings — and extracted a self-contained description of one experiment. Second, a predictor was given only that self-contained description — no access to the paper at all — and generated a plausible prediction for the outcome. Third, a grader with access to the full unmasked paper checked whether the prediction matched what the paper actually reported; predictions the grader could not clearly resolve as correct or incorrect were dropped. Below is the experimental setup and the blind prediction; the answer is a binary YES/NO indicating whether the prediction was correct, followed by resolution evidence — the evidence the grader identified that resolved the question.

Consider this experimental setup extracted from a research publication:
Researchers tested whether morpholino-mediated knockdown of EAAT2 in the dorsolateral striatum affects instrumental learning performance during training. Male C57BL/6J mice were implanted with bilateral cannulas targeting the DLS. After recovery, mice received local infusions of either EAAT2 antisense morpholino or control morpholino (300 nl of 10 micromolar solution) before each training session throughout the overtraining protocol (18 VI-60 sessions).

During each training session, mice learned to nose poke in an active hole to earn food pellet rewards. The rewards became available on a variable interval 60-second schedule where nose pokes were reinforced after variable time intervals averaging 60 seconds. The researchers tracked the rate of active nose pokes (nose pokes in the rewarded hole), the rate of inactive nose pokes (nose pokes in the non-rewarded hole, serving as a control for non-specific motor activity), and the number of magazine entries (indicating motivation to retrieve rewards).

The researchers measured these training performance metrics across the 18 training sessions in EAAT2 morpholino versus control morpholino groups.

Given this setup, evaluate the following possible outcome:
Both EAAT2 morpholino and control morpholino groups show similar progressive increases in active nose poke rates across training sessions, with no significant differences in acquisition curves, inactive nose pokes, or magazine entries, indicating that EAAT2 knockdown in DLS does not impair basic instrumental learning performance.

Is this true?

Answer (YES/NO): YES